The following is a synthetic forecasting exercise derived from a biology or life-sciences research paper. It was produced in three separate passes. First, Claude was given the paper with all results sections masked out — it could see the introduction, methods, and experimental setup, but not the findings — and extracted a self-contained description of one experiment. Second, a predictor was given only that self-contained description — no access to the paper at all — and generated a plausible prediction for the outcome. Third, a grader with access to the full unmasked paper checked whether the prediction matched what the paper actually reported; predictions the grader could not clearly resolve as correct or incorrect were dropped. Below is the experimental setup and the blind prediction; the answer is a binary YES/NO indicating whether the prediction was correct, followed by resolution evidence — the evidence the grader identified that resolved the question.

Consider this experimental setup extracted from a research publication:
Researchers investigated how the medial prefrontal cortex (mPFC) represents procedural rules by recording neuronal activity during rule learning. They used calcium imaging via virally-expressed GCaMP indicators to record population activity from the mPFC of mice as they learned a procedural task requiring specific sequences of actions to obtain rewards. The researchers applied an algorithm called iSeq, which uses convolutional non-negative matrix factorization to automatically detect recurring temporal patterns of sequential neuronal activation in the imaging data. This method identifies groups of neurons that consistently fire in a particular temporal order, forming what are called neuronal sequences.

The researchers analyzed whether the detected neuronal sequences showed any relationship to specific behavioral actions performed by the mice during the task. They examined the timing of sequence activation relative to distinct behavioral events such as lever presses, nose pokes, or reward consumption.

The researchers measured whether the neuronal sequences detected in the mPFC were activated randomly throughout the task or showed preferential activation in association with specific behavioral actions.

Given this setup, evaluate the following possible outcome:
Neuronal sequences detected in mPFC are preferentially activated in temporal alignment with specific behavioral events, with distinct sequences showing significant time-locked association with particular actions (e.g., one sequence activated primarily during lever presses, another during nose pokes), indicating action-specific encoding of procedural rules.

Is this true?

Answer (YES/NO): YES